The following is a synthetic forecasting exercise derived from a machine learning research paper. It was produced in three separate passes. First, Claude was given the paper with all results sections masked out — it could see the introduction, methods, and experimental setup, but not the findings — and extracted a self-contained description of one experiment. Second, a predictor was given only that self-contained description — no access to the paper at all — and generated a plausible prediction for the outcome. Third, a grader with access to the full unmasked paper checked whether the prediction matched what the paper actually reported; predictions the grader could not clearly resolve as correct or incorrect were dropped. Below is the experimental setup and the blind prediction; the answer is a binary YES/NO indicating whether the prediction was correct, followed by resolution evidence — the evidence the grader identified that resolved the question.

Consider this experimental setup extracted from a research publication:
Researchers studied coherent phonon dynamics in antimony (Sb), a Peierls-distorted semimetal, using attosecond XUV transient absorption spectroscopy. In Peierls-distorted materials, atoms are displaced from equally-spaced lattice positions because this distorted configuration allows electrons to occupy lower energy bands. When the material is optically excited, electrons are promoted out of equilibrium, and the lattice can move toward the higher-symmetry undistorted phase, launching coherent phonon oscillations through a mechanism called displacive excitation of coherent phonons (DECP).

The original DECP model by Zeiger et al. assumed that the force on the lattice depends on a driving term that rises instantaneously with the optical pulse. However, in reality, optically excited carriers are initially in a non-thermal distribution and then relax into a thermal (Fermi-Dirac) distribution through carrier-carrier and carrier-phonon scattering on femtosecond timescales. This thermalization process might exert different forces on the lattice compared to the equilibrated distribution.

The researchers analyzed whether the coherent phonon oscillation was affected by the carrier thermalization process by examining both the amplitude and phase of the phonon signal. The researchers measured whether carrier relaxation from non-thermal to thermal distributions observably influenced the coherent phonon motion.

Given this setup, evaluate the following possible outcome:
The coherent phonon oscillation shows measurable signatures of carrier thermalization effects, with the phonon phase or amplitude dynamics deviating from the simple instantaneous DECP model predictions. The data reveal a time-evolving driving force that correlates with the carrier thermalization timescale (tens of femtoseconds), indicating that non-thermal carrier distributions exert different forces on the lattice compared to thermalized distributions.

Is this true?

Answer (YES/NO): YES